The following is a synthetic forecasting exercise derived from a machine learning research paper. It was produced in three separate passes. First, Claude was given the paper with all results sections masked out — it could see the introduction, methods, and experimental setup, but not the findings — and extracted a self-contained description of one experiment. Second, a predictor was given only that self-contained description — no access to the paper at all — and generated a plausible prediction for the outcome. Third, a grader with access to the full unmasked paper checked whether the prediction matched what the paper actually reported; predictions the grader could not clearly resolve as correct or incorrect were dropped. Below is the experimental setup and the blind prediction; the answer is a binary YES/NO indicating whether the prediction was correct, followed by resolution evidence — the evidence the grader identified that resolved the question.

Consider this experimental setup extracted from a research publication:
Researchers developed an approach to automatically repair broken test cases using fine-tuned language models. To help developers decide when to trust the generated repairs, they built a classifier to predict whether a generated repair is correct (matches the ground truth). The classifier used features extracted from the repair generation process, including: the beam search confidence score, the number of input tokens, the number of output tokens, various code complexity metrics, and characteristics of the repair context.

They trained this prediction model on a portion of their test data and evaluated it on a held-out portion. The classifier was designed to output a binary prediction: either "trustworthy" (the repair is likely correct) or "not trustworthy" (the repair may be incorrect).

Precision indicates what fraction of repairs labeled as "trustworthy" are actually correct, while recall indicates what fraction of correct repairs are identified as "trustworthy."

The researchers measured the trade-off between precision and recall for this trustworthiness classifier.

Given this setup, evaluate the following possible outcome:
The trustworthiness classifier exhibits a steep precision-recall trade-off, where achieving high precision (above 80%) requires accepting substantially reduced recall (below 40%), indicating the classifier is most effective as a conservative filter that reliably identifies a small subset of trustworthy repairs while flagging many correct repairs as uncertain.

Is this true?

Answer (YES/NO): NO